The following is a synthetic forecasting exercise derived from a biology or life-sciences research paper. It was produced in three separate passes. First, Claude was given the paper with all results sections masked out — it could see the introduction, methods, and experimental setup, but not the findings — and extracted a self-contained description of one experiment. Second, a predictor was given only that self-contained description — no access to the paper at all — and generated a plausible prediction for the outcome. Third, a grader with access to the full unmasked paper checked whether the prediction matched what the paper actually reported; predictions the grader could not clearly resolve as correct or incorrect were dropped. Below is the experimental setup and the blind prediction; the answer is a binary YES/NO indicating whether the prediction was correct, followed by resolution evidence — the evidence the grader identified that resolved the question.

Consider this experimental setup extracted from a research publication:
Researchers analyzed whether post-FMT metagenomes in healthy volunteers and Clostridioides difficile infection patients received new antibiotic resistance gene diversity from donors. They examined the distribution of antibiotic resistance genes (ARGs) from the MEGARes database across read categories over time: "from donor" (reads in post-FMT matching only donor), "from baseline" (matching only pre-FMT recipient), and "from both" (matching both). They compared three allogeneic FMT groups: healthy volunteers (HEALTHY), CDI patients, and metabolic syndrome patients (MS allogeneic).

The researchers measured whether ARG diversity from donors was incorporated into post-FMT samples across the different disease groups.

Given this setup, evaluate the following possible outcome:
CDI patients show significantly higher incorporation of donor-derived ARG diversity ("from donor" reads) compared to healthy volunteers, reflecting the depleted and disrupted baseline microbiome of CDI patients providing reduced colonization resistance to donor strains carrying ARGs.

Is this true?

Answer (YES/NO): NO